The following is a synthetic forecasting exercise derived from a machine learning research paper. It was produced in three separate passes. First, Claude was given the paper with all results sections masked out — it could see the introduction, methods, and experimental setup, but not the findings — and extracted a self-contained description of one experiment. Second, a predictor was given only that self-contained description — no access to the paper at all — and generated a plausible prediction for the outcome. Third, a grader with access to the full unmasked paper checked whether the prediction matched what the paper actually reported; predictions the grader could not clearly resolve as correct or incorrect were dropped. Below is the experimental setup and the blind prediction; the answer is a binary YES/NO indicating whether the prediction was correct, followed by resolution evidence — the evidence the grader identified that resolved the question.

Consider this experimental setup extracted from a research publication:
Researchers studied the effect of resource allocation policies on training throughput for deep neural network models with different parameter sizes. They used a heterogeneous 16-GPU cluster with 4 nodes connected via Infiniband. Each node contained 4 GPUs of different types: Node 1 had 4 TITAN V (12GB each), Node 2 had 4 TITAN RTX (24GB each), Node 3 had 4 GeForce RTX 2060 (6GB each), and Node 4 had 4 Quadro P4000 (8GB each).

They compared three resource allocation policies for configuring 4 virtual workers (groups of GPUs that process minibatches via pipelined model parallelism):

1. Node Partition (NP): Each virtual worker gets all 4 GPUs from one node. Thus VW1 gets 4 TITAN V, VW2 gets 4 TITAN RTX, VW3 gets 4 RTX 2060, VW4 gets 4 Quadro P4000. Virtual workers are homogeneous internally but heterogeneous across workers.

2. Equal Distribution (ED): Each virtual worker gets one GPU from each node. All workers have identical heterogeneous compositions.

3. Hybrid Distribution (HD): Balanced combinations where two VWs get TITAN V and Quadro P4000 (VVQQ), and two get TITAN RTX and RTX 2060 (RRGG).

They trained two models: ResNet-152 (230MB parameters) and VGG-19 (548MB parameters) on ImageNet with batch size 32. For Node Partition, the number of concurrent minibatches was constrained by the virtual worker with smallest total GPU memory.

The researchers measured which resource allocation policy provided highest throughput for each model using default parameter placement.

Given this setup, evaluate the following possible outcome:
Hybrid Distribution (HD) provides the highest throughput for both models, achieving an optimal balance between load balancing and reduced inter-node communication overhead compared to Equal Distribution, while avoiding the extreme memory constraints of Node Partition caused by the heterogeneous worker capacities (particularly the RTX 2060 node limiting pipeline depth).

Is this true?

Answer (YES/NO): NO